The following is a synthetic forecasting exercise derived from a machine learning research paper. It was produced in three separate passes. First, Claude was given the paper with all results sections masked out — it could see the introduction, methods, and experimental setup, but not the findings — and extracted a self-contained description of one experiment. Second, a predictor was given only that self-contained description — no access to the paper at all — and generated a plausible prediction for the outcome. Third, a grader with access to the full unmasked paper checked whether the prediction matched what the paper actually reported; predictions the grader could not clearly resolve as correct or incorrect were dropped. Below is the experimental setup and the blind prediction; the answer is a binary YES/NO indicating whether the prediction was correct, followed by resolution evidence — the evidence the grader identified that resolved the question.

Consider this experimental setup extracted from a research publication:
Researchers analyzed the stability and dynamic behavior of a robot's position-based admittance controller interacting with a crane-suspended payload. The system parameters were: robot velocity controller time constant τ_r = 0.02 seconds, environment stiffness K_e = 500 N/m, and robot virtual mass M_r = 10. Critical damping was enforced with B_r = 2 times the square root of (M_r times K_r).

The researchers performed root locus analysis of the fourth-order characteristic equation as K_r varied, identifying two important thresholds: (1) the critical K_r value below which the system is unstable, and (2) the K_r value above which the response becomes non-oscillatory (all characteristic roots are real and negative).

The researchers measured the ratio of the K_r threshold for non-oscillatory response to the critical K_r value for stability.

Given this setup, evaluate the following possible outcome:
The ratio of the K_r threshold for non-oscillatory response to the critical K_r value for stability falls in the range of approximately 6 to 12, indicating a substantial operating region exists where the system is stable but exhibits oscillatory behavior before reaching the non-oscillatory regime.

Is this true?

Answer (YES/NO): NO